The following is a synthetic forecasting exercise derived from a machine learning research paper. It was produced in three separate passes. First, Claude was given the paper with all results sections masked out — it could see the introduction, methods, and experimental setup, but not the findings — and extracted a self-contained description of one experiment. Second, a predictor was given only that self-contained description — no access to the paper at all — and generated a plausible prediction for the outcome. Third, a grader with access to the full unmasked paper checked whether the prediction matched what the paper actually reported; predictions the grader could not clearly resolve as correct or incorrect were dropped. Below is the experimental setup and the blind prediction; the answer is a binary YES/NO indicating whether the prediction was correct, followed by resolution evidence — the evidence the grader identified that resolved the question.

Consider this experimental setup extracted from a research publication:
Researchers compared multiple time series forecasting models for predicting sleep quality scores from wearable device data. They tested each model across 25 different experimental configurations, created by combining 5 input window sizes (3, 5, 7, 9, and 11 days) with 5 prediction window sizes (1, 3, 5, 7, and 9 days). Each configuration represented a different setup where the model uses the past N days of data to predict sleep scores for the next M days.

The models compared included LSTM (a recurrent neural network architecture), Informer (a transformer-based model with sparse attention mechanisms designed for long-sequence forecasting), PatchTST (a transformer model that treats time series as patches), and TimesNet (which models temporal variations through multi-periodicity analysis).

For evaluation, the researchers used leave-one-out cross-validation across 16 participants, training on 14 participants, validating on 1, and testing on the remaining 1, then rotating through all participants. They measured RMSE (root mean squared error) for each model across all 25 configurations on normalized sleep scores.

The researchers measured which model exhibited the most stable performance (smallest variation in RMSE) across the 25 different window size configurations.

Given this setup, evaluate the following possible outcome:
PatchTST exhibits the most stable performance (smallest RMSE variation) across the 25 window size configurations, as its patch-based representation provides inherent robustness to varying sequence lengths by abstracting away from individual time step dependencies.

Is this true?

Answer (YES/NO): NO